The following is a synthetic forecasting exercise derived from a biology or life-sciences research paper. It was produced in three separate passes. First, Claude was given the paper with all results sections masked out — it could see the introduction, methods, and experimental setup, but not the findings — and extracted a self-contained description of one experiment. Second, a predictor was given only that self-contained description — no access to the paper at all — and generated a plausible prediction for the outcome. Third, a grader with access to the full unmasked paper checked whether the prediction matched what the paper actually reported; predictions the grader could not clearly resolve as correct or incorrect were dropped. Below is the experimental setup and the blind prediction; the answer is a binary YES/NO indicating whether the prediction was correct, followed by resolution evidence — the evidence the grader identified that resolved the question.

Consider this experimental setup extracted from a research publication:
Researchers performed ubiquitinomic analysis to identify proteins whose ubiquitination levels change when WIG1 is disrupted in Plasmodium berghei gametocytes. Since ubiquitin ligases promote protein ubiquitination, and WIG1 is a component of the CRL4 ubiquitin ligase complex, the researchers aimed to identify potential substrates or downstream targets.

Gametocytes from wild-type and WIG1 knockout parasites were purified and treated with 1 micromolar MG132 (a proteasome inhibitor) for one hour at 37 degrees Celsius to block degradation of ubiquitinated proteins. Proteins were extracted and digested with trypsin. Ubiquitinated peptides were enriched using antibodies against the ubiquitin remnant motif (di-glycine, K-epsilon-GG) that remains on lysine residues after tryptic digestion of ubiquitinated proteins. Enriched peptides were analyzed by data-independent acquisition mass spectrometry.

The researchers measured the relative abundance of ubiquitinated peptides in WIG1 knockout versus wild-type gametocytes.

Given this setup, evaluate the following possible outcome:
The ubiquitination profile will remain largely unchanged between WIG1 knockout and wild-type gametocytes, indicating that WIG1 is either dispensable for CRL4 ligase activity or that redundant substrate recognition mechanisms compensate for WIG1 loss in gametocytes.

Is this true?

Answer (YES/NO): NO